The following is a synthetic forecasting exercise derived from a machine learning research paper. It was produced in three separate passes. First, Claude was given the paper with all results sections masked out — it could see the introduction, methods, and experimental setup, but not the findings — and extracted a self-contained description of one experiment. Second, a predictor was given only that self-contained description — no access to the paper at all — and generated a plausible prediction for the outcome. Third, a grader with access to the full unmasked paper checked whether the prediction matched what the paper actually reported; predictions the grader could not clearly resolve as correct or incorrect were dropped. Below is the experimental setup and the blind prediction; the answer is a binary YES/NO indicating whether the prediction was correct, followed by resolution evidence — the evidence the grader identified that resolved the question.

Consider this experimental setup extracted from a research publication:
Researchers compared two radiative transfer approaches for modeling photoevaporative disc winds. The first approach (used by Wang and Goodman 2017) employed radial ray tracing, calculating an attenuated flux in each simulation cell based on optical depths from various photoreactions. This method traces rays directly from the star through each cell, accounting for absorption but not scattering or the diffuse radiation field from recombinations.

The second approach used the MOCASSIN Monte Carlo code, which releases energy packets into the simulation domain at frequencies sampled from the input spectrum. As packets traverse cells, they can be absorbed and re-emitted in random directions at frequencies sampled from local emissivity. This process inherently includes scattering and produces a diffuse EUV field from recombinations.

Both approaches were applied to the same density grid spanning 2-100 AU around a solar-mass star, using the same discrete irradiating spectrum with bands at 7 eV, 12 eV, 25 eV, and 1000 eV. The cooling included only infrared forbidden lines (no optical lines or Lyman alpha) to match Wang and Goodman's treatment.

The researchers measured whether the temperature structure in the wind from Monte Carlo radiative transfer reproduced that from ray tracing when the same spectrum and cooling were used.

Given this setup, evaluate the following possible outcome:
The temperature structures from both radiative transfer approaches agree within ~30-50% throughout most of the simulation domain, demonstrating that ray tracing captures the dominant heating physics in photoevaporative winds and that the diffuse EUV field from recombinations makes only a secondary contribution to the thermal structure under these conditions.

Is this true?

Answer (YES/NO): YES